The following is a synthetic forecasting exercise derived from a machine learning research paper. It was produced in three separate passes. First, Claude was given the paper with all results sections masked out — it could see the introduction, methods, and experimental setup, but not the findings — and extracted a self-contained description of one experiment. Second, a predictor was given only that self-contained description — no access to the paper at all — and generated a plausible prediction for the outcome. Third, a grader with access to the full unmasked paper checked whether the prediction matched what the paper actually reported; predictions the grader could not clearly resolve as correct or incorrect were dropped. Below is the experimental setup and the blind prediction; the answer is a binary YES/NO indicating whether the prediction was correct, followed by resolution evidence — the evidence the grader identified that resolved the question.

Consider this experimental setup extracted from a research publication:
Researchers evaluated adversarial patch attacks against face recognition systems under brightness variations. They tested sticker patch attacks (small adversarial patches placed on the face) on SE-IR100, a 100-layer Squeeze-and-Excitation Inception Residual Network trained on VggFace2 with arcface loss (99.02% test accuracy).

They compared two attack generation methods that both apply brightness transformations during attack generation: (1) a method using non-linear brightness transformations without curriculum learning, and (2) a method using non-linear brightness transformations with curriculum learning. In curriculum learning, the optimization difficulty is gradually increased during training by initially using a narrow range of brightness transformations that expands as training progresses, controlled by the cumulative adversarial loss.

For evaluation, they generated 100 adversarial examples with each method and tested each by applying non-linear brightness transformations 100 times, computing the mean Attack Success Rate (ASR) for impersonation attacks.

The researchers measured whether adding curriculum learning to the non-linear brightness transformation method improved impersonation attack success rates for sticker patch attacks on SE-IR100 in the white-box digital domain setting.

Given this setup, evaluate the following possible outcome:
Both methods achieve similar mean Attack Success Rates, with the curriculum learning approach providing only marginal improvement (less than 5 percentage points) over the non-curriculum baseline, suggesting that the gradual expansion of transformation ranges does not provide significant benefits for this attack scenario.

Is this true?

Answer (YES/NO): NO